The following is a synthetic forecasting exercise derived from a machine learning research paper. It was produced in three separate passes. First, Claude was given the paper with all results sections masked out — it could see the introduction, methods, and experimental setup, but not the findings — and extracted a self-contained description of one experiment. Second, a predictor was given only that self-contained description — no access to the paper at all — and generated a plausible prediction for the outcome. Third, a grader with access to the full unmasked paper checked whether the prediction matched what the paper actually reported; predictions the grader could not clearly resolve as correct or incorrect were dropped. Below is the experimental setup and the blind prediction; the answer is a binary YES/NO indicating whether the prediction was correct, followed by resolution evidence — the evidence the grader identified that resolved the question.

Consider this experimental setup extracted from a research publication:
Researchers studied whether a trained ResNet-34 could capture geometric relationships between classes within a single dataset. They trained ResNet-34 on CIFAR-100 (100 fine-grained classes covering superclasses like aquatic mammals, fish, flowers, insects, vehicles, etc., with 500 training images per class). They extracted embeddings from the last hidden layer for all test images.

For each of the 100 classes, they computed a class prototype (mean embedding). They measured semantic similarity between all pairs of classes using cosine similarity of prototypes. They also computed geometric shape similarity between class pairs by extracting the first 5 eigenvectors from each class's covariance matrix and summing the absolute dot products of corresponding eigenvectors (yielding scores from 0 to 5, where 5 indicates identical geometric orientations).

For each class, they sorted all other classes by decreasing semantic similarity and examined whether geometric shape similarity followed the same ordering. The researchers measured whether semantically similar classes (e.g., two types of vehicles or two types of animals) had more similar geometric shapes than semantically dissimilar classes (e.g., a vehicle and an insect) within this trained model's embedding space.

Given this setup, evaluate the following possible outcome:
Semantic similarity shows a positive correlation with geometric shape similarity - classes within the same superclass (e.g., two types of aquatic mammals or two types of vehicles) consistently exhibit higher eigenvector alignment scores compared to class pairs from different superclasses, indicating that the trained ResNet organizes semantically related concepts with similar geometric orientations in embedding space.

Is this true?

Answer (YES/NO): YES